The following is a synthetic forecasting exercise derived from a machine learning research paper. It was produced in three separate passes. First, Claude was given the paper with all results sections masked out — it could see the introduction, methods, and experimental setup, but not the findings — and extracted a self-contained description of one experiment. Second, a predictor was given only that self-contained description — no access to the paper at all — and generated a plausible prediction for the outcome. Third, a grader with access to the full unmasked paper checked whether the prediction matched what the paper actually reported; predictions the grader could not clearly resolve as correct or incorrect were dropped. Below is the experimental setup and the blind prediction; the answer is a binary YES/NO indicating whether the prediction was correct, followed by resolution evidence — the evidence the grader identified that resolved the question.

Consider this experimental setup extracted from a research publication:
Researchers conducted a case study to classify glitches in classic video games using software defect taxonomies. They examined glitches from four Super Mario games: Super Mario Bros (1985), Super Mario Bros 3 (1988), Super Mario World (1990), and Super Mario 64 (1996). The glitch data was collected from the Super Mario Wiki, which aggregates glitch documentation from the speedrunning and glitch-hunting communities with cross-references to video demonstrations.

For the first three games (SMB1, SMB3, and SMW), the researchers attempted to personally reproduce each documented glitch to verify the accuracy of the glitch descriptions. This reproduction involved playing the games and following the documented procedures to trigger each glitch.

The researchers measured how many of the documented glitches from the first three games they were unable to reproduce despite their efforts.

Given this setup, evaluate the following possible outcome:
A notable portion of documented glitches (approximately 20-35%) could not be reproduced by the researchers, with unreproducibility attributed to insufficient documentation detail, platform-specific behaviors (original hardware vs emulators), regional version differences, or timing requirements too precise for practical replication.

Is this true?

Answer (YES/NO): NO